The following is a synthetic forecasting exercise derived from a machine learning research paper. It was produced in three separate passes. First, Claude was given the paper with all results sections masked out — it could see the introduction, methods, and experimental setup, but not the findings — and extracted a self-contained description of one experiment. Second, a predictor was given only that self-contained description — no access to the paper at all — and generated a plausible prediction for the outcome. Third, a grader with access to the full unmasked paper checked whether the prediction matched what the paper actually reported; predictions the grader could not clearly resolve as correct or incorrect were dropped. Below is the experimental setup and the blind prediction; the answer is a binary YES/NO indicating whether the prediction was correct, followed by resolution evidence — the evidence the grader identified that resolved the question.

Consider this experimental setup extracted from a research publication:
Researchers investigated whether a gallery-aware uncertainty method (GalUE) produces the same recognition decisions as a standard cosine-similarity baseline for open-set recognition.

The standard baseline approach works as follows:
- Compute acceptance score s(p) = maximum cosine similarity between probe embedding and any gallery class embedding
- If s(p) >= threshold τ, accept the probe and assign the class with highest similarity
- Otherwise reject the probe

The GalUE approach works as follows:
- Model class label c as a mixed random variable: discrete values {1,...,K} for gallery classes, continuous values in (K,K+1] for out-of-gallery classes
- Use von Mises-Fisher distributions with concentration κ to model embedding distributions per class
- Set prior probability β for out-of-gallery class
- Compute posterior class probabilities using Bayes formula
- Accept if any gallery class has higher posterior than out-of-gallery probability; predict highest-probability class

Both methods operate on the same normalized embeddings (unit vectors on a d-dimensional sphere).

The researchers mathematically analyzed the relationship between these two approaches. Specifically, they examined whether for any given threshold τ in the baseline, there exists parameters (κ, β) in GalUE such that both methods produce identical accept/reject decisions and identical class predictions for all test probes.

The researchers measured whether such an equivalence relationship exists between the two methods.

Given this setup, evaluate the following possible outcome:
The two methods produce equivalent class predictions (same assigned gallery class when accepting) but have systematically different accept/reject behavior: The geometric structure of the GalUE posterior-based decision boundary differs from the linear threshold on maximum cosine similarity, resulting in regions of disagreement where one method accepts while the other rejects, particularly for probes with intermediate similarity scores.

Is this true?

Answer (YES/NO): NO